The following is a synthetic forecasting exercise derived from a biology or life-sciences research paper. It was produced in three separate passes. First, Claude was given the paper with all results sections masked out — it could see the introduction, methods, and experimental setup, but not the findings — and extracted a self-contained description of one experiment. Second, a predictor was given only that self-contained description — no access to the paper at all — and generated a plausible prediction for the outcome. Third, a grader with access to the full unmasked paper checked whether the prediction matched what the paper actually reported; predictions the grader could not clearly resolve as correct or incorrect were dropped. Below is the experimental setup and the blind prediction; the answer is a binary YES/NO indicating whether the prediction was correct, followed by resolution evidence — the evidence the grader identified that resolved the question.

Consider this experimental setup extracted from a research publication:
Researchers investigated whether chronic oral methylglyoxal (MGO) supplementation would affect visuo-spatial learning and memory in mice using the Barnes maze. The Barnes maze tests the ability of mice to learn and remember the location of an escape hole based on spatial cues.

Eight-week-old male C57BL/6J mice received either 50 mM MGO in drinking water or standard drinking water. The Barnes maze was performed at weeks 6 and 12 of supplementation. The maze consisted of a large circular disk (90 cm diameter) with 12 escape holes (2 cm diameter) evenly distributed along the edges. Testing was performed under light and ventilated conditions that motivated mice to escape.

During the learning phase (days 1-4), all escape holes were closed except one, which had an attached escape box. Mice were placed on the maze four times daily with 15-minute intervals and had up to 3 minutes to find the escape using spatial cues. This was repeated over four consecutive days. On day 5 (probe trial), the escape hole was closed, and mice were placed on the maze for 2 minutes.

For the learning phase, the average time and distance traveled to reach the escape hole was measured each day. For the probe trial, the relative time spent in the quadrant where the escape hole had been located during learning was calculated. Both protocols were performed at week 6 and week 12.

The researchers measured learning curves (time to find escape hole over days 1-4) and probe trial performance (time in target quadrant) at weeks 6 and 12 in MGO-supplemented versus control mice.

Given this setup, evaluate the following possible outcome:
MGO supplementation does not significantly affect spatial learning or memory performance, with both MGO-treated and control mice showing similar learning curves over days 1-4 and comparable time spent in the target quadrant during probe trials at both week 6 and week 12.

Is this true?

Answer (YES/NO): YES